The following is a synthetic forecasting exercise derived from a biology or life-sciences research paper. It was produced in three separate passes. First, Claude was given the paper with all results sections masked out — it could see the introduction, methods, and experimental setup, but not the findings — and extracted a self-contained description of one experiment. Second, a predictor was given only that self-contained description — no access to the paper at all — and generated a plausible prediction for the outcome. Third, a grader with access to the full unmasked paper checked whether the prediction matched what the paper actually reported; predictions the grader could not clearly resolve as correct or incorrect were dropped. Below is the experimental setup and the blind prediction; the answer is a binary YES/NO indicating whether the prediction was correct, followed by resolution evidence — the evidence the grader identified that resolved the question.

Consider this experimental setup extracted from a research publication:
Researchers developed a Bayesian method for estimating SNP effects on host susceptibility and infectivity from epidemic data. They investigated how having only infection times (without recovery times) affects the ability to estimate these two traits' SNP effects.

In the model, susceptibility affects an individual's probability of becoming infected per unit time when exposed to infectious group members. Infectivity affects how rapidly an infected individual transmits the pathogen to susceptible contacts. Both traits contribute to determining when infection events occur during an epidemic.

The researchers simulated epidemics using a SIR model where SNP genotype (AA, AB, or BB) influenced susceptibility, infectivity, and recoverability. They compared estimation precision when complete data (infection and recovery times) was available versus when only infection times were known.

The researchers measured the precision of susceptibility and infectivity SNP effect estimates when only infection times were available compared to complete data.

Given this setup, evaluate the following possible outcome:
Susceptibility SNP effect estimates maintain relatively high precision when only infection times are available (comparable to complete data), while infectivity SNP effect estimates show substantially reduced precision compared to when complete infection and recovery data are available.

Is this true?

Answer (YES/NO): NO